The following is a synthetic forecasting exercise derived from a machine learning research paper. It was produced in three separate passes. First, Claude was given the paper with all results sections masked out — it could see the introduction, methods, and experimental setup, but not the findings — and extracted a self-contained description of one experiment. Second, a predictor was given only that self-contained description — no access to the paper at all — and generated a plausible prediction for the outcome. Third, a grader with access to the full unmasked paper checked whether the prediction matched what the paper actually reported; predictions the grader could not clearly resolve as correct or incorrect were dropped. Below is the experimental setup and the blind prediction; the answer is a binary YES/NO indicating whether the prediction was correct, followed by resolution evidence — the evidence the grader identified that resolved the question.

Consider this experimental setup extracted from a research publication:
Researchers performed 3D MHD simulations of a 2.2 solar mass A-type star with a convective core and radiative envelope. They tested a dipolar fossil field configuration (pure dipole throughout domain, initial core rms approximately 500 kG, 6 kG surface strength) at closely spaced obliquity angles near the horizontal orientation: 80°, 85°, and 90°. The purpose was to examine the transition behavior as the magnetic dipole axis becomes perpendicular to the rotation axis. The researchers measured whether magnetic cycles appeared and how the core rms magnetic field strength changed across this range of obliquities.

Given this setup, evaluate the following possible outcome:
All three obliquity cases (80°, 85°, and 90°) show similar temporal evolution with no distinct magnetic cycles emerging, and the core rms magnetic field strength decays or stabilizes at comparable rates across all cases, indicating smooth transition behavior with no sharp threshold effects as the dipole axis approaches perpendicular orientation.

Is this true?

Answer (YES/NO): NO